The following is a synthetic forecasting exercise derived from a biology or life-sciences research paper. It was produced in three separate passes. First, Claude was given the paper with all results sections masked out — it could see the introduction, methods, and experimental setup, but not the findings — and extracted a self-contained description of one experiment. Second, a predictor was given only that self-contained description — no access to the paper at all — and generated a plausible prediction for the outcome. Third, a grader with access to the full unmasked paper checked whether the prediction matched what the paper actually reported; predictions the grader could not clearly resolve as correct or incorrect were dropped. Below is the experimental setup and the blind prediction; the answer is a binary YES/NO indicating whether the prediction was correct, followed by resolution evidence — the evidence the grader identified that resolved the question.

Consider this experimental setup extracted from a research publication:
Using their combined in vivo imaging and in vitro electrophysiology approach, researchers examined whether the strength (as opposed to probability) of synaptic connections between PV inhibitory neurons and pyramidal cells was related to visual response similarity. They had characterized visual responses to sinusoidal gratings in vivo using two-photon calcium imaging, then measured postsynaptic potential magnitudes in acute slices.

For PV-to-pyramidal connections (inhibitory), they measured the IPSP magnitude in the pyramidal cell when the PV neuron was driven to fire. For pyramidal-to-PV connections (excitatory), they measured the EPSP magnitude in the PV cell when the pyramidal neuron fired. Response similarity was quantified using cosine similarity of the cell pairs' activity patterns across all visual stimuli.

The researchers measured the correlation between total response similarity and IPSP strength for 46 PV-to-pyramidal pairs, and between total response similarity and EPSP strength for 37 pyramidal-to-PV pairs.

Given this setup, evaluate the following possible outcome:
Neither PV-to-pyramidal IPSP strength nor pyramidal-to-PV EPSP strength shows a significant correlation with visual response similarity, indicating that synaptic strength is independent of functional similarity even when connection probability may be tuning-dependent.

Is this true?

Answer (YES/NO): NO